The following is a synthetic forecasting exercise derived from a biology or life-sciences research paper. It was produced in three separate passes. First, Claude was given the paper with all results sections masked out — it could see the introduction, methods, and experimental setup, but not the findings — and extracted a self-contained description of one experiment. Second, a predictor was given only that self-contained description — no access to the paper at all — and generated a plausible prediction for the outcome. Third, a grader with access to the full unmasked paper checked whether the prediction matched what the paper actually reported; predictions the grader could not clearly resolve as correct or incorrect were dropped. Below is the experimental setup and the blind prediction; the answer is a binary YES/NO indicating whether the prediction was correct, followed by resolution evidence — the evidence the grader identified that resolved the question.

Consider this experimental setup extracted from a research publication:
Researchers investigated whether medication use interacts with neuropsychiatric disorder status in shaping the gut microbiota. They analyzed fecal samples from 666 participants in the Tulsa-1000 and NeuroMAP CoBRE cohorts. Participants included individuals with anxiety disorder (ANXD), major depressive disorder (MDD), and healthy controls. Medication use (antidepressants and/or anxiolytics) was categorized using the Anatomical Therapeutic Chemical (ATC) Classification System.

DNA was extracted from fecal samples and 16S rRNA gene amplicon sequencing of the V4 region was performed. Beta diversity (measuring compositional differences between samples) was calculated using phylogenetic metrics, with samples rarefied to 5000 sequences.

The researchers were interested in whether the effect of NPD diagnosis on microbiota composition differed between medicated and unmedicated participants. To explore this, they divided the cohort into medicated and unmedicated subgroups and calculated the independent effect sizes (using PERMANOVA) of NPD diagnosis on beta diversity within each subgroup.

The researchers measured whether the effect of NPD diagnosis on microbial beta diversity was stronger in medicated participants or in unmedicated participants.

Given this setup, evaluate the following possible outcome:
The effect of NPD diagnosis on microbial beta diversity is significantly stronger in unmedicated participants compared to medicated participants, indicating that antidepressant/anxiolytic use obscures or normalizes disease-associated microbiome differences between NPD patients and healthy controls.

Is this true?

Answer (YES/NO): NO